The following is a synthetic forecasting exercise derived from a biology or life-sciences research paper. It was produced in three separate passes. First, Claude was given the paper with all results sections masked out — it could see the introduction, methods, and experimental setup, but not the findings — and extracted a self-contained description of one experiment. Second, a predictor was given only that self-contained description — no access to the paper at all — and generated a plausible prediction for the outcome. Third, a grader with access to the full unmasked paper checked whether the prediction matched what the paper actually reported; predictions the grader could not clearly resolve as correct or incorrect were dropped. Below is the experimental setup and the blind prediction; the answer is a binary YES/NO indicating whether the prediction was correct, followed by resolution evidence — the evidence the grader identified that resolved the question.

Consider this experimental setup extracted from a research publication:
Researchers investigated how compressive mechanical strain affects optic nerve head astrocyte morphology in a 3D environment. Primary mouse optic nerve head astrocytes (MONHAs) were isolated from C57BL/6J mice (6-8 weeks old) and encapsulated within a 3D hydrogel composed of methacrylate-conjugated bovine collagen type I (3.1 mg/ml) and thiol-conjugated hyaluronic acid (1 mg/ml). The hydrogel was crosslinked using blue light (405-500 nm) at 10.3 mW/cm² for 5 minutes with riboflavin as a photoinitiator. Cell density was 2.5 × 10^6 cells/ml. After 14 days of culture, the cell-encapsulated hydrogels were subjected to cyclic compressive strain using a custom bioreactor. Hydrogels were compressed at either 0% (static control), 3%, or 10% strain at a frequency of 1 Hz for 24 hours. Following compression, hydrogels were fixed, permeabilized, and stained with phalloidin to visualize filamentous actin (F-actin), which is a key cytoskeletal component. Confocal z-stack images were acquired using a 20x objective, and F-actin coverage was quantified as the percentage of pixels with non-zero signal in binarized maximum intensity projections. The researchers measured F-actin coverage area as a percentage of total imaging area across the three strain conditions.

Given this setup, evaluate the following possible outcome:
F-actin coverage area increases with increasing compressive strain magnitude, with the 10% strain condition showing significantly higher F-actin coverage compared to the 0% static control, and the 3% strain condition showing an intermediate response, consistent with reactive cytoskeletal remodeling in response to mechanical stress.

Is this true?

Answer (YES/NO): NO